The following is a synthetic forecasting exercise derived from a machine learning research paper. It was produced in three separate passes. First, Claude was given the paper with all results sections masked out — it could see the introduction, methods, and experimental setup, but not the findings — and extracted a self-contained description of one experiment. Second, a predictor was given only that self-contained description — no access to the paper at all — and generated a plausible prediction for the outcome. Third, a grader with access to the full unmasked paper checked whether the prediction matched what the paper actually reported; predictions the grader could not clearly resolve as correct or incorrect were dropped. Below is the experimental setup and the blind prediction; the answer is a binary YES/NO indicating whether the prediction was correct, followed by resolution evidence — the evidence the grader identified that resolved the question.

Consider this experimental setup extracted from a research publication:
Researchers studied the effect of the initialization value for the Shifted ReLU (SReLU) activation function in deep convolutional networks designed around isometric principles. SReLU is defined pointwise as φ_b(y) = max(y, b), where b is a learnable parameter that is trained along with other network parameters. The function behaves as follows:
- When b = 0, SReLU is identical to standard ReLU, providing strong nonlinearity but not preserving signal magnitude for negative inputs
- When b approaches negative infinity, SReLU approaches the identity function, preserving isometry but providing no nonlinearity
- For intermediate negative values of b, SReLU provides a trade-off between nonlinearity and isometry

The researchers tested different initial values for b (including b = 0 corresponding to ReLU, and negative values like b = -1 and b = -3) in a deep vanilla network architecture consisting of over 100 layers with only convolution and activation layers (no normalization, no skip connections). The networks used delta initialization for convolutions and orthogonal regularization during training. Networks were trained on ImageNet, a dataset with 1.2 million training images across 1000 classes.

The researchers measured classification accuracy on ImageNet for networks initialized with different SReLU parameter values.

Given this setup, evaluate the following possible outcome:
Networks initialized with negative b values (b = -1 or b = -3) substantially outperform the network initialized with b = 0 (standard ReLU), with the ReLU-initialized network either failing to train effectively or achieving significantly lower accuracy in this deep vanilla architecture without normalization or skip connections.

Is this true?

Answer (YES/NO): YES